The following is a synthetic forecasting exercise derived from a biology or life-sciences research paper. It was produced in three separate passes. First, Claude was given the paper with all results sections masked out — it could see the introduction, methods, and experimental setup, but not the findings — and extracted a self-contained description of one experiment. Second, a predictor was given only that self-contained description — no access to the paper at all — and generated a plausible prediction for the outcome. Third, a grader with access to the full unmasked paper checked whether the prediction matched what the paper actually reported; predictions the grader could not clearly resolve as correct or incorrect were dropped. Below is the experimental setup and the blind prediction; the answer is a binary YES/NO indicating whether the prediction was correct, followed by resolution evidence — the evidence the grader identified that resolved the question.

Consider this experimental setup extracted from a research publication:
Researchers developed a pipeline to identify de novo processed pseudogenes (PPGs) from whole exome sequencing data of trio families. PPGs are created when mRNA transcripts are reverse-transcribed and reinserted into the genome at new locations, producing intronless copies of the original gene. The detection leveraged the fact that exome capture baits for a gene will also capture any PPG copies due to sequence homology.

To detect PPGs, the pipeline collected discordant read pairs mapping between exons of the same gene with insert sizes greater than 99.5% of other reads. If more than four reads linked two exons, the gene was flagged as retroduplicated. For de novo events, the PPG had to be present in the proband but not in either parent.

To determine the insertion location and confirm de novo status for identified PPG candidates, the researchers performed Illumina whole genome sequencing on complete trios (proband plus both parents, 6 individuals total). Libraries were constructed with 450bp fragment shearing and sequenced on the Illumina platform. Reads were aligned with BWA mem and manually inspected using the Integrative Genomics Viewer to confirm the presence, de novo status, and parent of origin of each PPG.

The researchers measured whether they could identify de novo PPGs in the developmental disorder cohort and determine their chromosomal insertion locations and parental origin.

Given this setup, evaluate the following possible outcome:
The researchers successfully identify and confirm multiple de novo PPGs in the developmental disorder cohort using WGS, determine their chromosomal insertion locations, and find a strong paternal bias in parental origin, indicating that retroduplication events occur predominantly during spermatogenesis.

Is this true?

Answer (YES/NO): NO